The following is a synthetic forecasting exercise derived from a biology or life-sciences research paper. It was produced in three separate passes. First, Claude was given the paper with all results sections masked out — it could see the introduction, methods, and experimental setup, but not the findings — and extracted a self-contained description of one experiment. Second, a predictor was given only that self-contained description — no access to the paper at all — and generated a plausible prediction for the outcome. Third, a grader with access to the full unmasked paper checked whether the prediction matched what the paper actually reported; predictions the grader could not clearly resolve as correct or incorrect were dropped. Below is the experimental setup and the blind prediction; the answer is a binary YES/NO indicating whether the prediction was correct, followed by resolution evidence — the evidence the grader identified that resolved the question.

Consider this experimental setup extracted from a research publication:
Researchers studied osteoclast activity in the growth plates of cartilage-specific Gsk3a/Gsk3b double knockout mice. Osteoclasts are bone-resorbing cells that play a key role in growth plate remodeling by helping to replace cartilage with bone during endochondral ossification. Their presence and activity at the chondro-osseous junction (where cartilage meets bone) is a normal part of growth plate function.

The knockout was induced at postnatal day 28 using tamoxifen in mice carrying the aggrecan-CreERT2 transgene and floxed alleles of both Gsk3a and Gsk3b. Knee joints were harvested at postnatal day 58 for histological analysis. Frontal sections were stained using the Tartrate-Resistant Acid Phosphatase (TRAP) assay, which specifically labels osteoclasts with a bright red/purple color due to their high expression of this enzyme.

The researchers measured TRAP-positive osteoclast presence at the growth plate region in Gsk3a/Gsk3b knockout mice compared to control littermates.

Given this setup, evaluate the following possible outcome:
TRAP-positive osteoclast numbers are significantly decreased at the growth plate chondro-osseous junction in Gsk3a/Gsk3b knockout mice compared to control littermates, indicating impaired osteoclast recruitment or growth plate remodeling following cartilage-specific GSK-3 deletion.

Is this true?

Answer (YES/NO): NO